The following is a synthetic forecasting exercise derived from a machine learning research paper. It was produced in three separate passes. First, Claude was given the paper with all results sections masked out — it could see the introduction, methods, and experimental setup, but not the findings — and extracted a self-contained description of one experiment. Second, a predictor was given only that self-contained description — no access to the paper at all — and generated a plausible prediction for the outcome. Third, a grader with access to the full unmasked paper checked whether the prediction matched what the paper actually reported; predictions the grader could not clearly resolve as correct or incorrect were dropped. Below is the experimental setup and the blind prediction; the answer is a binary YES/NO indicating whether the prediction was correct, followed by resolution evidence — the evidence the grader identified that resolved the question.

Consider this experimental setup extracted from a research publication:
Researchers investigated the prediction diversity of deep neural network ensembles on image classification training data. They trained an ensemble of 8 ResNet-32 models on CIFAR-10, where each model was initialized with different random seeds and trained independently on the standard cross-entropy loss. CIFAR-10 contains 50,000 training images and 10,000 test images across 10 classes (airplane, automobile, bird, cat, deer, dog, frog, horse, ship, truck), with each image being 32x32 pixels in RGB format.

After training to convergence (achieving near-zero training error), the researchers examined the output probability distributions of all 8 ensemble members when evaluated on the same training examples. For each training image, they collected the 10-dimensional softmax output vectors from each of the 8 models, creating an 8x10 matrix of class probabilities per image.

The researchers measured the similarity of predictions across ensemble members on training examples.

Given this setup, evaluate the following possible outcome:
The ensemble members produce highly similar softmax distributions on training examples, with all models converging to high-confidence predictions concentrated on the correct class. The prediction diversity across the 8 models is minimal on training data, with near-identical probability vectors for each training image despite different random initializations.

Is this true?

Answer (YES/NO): YES